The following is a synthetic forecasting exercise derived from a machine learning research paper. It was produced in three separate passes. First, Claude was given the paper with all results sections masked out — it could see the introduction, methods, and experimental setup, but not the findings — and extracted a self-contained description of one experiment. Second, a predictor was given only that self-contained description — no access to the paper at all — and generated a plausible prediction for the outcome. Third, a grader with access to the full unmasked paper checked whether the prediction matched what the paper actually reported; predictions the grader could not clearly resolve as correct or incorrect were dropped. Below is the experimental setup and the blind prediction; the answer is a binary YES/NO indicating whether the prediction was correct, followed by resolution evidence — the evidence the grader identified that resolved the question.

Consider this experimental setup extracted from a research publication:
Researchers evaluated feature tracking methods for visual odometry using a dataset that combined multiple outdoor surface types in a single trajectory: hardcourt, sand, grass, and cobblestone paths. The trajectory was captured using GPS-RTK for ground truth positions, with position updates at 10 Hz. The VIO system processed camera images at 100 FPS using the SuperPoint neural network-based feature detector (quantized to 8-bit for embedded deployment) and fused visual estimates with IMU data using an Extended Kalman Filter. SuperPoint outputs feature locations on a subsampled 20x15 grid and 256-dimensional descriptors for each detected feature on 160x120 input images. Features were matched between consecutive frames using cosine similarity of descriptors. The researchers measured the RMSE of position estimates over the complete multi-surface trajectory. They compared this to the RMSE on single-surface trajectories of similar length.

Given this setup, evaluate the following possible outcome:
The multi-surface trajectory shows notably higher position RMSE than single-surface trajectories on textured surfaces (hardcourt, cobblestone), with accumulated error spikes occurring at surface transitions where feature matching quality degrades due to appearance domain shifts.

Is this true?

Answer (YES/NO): NO